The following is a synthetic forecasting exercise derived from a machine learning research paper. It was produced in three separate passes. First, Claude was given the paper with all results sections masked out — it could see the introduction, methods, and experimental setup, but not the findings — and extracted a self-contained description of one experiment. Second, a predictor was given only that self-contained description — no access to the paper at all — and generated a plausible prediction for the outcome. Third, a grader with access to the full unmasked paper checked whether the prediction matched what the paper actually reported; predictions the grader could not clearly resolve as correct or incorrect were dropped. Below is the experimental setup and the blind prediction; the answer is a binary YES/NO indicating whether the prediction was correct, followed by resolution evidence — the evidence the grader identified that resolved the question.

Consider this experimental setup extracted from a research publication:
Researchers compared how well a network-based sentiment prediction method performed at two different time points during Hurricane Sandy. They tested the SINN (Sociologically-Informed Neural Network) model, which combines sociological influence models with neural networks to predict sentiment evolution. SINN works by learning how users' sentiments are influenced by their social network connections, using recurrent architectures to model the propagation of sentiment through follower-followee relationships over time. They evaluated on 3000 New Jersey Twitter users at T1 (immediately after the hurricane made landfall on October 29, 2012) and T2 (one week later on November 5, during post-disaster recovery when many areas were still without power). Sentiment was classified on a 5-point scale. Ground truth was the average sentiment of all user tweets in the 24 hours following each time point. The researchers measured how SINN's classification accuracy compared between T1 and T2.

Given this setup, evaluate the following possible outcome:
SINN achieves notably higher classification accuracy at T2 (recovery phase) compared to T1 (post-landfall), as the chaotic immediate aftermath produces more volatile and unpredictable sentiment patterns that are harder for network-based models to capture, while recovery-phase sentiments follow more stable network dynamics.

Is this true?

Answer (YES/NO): NO